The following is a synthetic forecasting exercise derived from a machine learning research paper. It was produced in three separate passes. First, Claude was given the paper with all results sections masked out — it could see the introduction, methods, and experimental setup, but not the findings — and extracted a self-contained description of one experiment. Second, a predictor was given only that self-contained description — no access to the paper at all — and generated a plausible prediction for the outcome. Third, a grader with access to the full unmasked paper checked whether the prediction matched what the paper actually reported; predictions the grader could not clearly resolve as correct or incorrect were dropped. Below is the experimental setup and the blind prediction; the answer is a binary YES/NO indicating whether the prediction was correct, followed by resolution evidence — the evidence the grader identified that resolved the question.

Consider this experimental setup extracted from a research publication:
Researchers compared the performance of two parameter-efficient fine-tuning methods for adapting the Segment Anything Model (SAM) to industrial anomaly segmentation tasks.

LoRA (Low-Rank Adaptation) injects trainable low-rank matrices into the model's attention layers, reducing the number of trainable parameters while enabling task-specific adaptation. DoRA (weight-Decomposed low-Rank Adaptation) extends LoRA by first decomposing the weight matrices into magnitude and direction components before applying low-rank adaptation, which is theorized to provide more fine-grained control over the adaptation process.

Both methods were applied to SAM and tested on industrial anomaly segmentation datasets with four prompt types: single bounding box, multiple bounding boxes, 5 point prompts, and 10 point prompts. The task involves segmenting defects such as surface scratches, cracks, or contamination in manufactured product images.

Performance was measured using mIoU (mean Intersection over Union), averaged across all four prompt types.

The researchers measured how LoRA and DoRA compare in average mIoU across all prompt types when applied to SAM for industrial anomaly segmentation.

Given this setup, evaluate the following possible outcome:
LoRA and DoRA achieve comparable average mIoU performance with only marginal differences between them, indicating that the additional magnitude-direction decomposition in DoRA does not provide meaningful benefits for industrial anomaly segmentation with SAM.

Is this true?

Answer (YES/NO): YES